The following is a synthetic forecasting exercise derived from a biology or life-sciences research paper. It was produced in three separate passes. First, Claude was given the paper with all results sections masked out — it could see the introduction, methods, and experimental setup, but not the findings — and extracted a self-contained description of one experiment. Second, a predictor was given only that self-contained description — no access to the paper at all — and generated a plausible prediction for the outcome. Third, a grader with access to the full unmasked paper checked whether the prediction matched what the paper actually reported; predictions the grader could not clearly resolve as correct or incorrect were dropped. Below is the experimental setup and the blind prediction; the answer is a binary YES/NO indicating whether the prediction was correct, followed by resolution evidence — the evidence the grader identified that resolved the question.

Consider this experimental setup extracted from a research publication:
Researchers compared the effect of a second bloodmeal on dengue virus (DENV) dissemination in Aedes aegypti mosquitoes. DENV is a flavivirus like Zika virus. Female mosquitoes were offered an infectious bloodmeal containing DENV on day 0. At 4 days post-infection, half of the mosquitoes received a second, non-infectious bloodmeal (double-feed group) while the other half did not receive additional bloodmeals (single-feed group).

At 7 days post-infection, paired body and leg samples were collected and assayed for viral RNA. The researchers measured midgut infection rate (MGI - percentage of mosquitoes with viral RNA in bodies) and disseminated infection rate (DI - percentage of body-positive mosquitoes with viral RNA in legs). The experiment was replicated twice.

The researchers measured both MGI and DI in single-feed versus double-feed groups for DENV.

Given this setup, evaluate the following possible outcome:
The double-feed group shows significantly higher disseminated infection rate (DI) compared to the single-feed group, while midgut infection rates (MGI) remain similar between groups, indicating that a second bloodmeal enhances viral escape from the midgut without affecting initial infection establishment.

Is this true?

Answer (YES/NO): YES